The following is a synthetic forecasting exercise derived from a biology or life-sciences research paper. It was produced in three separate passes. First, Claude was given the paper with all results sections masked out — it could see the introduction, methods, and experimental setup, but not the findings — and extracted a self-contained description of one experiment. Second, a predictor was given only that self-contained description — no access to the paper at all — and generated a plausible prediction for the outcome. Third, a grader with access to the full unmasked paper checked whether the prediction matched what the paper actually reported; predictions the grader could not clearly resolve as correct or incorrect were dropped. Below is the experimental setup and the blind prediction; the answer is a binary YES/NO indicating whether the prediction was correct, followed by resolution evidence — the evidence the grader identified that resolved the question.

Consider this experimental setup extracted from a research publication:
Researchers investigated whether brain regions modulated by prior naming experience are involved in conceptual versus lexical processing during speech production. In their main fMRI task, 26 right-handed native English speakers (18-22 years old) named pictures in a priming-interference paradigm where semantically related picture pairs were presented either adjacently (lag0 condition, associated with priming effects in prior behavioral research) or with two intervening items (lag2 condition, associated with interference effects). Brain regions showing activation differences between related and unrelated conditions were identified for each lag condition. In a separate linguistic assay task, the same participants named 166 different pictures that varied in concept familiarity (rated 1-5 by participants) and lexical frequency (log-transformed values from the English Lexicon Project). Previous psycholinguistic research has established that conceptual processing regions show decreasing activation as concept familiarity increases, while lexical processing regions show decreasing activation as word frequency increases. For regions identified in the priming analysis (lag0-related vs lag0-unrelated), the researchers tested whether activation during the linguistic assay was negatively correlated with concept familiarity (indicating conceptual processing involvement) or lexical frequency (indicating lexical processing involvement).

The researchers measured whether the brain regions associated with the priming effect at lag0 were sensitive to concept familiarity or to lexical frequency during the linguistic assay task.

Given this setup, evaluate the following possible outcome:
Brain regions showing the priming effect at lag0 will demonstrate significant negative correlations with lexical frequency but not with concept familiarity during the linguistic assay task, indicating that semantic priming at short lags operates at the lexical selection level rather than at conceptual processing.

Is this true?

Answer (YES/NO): NO